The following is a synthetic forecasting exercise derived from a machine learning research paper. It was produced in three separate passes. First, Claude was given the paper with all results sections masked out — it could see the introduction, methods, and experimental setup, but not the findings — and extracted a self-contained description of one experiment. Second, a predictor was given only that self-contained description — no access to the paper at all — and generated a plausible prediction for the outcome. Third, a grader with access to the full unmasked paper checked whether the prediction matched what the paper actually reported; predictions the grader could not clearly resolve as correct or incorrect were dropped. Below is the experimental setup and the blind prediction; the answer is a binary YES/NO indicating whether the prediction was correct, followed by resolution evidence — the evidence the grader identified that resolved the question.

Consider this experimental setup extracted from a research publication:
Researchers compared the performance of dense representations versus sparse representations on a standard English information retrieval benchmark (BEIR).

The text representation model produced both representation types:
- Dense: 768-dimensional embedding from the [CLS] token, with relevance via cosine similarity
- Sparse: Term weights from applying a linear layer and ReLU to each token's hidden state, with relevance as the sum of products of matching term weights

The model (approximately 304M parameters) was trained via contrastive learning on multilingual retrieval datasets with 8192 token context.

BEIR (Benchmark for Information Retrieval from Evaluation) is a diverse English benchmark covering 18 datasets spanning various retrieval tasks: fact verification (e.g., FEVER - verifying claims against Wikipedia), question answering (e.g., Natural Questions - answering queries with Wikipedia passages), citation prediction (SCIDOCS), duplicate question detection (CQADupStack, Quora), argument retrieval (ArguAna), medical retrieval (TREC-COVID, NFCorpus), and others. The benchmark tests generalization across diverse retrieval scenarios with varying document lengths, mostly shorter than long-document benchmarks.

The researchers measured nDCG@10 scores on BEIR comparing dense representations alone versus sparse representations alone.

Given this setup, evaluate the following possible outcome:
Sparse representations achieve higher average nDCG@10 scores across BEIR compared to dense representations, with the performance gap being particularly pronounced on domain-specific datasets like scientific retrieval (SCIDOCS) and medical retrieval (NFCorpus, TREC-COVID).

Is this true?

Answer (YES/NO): NO